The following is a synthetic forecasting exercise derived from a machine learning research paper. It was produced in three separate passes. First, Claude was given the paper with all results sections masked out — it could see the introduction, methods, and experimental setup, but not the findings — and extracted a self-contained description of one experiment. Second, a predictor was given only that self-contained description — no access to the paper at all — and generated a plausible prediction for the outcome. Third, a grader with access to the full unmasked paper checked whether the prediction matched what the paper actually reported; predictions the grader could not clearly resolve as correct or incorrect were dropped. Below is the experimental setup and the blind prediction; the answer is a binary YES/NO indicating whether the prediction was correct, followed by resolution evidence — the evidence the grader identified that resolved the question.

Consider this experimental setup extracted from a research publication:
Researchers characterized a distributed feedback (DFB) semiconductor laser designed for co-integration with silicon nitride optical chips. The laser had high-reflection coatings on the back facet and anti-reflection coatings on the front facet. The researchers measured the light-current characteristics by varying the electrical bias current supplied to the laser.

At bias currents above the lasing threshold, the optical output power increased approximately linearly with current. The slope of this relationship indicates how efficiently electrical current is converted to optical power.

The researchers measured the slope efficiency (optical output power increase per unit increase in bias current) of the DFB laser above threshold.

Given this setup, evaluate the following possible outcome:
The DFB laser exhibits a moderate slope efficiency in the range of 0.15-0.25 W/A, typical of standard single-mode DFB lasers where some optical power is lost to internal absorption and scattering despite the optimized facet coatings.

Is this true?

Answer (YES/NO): YES